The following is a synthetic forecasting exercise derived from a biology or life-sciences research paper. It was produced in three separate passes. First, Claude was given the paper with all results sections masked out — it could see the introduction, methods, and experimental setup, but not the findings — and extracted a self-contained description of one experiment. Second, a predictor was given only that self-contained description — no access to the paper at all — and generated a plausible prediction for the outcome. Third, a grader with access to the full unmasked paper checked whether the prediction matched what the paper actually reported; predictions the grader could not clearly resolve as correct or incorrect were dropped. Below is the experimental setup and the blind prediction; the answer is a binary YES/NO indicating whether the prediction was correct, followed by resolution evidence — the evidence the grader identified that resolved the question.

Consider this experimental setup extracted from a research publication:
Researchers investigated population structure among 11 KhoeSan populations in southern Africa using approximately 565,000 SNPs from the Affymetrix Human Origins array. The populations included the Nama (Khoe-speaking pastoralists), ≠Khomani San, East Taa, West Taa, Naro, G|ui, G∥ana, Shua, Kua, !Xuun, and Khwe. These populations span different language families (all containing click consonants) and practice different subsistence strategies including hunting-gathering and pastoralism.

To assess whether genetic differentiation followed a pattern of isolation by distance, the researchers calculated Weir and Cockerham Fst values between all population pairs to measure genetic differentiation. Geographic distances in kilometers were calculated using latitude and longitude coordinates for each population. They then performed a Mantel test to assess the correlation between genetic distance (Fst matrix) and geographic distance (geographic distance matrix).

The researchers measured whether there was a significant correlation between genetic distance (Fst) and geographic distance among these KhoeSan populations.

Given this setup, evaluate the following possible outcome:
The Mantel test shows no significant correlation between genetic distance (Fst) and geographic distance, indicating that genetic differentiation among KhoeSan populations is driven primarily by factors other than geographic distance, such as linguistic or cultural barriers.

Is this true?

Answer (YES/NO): YES